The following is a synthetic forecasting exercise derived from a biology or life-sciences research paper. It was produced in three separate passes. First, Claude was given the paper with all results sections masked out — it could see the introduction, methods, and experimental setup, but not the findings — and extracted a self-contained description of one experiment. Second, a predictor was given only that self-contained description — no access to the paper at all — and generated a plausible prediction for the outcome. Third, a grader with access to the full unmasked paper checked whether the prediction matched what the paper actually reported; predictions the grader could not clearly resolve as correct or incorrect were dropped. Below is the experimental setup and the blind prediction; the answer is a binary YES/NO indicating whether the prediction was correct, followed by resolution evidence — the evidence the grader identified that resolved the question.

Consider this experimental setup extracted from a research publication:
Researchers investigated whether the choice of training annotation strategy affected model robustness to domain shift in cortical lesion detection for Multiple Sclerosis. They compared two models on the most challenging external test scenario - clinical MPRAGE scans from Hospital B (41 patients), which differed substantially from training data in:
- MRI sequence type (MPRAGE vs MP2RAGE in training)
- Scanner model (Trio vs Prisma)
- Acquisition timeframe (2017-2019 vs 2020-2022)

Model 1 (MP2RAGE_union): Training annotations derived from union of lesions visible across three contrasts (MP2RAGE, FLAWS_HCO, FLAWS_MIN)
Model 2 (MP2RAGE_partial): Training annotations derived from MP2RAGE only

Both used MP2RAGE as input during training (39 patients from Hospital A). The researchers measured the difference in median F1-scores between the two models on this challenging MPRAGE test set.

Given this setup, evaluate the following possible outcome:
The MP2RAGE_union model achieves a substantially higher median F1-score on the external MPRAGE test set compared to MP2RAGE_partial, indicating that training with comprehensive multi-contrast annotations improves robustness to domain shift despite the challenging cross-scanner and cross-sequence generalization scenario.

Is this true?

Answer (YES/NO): YES